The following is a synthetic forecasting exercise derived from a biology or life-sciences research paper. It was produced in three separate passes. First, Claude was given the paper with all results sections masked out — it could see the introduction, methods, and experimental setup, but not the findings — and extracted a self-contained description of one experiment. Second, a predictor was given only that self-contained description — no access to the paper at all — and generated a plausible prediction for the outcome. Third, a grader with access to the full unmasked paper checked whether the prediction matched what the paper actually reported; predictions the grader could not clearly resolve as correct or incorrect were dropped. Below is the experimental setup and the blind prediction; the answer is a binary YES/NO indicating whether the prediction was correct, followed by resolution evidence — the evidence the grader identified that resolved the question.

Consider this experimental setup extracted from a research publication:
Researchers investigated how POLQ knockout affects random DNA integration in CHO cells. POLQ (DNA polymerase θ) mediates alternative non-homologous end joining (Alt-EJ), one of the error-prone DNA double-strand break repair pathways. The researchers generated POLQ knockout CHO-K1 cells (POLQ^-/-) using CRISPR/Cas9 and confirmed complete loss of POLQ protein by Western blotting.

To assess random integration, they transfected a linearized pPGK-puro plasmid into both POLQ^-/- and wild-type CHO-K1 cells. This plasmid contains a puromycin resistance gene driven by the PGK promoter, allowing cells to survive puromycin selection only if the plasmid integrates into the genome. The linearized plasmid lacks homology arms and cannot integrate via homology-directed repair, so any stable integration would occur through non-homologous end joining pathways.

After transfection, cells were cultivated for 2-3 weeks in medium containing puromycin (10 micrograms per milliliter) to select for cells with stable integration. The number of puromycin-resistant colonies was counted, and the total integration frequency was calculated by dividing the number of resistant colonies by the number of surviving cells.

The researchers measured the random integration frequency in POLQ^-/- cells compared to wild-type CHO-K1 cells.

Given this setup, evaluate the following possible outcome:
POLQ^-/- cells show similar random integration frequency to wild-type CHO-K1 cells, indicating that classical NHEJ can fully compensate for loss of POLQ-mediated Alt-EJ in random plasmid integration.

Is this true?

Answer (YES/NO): NO